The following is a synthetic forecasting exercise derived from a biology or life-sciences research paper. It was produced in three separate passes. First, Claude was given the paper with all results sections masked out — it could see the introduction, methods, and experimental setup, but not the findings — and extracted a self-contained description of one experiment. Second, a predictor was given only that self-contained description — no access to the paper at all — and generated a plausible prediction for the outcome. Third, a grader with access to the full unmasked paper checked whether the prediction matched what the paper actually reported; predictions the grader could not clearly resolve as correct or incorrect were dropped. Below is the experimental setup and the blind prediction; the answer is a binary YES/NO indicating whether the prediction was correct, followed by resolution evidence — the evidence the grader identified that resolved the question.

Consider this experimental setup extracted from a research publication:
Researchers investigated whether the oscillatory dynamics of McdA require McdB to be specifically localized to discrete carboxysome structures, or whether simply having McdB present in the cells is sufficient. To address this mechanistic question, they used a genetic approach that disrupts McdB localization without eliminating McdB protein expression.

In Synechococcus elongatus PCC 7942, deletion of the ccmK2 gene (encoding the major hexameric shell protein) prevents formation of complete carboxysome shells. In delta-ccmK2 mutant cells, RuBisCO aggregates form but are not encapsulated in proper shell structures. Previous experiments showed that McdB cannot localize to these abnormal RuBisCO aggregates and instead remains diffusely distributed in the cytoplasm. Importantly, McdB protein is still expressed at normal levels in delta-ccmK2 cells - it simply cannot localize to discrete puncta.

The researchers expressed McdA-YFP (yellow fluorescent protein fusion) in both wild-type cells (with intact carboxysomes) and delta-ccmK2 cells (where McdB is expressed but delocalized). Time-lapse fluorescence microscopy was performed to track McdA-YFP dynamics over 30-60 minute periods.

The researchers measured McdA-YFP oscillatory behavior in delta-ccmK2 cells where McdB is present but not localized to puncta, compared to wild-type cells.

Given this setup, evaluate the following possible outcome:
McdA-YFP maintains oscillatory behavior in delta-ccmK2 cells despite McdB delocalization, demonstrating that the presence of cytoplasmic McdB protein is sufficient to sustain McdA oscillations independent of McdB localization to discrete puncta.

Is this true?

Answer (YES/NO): NO